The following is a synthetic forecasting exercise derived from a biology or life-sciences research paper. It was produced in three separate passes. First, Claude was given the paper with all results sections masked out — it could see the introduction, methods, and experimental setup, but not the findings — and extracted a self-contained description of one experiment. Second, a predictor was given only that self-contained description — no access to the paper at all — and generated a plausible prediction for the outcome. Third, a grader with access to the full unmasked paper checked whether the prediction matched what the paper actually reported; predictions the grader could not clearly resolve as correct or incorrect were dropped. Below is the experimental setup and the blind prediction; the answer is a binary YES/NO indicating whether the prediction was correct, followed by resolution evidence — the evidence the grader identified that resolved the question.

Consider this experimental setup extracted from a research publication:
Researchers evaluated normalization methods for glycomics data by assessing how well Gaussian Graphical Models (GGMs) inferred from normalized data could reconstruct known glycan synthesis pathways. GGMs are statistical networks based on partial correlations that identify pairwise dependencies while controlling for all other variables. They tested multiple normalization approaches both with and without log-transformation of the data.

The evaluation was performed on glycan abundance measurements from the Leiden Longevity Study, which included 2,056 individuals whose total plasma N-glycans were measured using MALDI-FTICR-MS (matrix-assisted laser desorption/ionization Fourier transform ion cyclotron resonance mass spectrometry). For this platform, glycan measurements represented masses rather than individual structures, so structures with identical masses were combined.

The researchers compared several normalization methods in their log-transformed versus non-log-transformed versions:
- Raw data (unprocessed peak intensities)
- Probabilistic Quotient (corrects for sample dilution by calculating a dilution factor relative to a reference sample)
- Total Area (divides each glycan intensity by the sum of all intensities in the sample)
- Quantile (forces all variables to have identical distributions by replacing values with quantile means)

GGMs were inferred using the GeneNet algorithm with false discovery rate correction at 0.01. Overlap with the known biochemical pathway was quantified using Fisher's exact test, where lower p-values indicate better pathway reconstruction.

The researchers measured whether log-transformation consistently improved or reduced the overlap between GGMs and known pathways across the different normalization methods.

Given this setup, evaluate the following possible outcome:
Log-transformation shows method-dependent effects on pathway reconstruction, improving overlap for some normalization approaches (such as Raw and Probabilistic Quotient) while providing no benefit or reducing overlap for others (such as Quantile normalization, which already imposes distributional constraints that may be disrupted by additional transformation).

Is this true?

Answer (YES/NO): NO